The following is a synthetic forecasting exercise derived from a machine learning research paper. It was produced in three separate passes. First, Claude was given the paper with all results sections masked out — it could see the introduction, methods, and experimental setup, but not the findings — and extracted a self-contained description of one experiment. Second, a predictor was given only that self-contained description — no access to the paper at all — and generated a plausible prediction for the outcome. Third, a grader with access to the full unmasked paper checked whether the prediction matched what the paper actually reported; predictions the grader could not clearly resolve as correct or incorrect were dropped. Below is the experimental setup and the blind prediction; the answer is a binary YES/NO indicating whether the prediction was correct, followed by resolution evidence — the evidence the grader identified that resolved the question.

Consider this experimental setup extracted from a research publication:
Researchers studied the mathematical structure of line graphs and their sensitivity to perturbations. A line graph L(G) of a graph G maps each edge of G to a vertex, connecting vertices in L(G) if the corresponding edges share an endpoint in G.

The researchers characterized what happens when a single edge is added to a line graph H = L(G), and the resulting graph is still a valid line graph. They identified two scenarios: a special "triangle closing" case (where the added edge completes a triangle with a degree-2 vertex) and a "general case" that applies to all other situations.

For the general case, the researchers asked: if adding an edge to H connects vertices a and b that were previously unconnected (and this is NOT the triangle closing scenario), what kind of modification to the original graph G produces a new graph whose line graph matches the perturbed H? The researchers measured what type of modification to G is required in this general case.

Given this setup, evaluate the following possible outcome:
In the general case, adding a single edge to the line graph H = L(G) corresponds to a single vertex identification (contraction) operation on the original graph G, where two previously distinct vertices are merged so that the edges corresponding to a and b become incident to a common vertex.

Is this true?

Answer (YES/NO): YES